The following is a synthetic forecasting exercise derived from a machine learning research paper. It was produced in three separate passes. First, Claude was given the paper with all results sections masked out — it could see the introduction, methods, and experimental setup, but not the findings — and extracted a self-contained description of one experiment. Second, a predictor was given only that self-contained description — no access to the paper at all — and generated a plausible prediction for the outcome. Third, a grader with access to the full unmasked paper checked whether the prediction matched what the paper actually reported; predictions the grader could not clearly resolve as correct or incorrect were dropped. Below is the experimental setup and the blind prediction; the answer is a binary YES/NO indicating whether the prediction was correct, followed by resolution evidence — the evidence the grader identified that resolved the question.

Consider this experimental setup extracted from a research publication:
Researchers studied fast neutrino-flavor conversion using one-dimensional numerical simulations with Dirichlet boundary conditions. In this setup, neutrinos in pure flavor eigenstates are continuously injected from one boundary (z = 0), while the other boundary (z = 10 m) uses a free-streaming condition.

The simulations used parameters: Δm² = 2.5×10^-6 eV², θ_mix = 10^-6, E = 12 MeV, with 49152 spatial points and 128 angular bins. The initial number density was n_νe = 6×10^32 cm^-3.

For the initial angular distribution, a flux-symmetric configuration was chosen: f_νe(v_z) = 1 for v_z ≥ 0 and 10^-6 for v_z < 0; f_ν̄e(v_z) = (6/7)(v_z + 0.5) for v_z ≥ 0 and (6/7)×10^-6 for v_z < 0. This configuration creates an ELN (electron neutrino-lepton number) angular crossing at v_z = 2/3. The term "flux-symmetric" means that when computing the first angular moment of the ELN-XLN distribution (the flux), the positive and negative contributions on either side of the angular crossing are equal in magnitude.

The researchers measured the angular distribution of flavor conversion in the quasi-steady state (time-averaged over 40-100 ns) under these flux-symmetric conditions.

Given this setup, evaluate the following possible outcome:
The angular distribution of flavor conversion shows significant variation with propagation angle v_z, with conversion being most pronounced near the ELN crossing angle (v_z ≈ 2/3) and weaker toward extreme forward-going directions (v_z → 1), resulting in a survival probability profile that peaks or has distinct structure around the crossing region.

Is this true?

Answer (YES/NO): NO